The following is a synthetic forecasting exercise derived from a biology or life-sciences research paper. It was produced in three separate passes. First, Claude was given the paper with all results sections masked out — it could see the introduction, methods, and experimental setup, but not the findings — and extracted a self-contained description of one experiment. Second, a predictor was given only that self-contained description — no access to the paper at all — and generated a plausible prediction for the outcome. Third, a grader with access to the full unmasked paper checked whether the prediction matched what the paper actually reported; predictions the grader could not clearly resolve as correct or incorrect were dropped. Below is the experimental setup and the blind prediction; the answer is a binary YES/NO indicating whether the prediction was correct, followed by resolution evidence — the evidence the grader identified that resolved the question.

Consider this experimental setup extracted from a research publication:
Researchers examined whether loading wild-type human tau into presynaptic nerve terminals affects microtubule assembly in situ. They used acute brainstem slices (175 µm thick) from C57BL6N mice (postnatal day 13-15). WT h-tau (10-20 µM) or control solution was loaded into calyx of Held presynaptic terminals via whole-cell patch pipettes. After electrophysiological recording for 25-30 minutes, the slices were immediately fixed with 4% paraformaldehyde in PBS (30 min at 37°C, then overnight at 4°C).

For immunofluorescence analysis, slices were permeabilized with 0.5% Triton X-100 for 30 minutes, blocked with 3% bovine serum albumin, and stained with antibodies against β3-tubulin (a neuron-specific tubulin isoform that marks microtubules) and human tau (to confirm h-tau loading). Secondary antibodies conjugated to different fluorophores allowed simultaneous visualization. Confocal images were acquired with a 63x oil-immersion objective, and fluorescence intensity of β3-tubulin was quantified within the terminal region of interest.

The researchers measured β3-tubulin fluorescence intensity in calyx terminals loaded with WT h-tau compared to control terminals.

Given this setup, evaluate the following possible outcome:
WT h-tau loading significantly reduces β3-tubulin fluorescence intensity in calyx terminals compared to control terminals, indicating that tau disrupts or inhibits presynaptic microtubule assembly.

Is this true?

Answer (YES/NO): NO